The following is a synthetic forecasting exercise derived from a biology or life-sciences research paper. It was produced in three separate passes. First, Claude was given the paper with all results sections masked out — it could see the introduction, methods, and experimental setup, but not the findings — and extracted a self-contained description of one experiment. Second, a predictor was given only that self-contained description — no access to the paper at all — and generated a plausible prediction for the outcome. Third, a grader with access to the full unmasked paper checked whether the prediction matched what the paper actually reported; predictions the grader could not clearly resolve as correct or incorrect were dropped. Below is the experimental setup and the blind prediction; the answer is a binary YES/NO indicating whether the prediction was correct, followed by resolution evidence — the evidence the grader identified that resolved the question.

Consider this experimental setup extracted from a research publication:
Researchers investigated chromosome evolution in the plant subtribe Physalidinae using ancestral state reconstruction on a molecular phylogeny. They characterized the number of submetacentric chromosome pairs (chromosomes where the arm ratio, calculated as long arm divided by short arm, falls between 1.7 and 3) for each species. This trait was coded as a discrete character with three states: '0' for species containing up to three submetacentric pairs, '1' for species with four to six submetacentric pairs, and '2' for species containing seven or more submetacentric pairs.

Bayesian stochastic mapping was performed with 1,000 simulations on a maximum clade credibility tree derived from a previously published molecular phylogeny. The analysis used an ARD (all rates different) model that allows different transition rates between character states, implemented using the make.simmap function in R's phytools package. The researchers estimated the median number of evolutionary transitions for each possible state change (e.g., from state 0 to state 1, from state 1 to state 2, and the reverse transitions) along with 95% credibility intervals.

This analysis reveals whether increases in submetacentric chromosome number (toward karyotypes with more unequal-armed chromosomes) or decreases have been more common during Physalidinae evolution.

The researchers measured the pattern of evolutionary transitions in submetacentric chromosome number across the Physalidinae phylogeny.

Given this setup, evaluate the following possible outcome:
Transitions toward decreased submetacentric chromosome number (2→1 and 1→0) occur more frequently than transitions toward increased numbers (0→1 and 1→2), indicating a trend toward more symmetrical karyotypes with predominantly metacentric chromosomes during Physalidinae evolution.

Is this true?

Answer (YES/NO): YES